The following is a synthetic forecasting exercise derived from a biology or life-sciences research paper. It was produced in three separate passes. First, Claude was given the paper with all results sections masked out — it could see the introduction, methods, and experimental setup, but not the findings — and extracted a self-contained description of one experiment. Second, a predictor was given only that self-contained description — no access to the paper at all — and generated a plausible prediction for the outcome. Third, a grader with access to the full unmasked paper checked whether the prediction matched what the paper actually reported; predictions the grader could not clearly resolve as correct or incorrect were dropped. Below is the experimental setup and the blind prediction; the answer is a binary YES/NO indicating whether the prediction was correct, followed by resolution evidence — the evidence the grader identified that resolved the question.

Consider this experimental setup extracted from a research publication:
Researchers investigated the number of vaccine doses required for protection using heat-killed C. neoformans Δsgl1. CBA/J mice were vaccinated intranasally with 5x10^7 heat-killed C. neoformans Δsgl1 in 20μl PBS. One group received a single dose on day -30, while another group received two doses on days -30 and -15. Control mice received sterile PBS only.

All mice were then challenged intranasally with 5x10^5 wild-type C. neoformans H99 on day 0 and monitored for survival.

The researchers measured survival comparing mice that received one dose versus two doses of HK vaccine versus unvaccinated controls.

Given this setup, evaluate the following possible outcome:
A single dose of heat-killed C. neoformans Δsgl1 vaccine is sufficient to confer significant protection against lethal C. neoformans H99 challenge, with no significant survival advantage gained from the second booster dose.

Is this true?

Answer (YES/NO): NO